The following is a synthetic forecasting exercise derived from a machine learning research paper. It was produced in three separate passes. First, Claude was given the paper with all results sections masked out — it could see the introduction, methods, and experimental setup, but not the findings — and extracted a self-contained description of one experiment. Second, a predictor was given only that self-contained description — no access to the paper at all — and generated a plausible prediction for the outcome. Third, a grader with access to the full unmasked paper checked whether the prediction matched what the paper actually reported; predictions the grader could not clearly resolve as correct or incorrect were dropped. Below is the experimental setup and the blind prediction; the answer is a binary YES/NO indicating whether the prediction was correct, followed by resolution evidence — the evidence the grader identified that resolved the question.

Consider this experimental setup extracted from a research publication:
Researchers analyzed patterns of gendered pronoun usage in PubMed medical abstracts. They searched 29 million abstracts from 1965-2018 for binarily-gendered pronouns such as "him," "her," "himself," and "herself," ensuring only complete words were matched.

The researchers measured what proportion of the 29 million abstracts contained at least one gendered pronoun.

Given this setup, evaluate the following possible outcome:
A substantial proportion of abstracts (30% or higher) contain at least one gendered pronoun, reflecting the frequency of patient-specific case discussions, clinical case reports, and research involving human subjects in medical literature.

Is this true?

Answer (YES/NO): NO